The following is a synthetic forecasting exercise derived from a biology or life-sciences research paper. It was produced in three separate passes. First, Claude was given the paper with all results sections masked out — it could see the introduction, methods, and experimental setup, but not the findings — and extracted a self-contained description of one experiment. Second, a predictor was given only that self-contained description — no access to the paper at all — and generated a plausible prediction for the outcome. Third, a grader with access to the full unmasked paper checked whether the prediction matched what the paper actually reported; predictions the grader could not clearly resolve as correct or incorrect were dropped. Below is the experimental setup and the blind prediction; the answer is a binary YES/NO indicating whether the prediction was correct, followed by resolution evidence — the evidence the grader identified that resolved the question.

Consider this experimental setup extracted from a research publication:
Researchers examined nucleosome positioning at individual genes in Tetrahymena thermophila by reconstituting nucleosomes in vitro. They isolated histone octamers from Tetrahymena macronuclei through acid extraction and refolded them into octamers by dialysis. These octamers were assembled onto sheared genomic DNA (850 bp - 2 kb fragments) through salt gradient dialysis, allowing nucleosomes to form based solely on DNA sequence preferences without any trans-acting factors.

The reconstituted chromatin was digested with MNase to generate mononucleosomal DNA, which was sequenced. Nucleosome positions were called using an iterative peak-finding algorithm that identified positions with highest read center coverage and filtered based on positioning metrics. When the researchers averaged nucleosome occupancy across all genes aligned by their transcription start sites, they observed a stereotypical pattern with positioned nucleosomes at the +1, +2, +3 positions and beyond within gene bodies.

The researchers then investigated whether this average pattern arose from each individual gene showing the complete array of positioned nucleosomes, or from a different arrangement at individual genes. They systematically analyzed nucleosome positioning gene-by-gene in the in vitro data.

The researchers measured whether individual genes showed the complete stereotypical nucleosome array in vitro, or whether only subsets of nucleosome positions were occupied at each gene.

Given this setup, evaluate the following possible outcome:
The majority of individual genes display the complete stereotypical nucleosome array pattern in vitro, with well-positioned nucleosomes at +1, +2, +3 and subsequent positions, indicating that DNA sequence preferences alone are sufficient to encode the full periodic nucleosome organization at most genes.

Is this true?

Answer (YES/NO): NO